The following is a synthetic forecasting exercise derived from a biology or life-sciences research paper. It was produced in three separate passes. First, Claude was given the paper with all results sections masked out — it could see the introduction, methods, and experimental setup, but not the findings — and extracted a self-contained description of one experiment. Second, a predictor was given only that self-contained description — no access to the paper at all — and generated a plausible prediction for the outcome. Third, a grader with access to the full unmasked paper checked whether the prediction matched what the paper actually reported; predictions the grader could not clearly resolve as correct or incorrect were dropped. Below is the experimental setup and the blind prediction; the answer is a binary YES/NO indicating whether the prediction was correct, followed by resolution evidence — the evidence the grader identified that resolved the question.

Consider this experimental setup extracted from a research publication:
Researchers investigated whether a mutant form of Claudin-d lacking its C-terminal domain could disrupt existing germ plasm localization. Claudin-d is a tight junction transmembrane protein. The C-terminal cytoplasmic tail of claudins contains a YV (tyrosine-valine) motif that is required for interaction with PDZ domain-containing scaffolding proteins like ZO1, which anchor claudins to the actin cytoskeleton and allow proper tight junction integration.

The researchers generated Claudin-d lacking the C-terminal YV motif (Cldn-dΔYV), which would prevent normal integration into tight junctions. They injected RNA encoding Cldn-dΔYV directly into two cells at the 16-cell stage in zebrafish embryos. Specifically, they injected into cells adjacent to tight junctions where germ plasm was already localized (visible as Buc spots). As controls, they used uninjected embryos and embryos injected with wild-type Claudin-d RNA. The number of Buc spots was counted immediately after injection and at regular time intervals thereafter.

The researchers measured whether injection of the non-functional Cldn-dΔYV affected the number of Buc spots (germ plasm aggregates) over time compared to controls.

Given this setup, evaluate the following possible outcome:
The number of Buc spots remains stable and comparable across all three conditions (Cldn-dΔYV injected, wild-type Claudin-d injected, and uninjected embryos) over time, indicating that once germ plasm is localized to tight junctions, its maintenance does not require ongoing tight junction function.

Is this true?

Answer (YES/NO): NO